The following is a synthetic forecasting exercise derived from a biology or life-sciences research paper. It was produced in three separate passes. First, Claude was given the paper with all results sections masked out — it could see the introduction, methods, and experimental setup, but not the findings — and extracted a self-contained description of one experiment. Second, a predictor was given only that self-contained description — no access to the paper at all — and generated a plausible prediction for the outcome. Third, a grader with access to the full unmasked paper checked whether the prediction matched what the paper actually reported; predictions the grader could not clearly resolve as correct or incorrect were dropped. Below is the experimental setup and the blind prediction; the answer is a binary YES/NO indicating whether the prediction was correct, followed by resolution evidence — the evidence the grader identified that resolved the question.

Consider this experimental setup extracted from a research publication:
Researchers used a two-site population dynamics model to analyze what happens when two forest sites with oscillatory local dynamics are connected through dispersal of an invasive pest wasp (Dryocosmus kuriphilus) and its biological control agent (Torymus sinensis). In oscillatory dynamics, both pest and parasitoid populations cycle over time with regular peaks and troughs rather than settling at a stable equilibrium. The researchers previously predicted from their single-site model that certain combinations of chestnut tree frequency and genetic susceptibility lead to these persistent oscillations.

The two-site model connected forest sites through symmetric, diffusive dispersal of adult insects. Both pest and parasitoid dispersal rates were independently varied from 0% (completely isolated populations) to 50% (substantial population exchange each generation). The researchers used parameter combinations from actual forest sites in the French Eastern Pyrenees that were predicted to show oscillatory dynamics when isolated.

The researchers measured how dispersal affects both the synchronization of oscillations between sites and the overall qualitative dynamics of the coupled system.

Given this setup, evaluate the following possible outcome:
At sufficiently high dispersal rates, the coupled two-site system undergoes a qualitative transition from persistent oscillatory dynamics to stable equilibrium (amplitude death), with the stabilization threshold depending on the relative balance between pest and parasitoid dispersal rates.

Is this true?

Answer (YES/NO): NO